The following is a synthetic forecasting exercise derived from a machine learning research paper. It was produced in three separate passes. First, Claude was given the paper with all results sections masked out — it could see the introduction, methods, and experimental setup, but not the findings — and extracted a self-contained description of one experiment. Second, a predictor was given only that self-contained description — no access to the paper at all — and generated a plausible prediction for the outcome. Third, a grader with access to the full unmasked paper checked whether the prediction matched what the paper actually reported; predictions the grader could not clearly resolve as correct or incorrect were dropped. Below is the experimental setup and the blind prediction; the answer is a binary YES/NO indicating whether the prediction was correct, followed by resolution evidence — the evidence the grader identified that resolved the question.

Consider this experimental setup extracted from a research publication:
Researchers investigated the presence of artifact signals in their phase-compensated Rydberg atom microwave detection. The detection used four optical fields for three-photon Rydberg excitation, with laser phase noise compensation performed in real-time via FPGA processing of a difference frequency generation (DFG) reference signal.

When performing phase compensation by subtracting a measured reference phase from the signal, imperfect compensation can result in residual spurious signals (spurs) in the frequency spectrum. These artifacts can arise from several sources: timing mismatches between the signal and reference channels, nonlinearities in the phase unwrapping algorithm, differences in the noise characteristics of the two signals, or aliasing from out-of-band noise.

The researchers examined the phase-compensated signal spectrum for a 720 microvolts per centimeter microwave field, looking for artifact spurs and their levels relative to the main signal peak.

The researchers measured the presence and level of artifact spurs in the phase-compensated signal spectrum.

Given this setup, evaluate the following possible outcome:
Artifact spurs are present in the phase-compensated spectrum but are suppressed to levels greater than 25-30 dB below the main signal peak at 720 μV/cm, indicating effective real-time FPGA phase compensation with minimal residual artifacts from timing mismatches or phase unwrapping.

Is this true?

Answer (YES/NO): YES